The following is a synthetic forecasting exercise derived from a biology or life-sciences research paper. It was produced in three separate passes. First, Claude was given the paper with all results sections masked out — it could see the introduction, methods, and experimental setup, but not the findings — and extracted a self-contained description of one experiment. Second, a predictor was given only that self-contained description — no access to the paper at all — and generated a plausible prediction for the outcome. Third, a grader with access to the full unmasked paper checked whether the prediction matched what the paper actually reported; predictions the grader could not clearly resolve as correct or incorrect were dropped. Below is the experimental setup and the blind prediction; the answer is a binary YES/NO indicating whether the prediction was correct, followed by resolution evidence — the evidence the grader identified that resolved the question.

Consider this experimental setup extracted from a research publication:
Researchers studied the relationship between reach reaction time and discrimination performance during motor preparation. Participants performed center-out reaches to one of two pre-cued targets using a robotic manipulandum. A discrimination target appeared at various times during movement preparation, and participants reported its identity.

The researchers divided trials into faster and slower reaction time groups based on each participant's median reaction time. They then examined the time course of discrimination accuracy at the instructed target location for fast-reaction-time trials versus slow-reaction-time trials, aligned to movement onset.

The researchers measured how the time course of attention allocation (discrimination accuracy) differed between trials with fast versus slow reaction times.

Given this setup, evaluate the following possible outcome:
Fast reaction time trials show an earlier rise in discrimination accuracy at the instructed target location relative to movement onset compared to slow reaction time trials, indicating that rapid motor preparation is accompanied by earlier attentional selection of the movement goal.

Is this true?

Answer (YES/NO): NO